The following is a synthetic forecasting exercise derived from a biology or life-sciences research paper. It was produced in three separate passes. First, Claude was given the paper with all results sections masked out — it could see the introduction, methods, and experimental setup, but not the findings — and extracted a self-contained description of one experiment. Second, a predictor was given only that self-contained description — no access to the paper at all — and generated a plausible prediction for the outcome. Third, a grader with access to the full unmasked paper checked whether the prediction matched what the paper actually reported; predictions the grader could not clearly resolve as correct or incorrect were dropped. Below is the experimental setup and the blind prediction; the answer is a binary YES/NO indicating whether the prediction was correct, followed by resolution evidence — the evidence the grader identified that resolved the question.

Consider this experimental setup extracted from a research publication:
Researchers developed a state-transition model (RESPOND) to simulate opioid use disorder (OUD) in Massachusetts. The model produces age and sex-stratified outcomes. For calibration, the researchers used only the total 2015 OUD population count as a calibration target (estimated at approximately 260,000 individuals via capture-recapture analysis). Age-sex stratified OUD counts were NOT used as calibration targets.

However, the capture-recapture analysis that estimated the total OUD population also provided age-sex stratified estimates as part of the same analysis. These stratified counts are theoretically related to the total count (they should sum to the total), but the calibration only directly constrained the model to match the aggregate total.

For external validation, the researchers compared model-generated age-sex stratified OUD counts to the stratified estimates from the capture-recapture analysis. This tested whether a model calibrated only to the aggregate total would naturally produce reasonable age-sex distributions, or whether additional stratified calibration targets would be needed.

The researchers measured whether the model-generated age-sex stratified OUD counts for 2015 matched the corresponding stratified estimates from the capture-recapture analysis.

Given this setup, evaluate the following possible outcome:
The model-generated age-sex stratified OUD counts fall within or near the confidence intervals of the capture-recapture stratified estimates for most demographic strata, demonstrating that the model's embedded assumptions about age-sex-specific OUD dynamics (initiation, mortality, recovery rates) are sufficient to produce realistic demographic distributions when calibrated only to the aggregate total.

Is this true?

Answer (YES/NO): NO